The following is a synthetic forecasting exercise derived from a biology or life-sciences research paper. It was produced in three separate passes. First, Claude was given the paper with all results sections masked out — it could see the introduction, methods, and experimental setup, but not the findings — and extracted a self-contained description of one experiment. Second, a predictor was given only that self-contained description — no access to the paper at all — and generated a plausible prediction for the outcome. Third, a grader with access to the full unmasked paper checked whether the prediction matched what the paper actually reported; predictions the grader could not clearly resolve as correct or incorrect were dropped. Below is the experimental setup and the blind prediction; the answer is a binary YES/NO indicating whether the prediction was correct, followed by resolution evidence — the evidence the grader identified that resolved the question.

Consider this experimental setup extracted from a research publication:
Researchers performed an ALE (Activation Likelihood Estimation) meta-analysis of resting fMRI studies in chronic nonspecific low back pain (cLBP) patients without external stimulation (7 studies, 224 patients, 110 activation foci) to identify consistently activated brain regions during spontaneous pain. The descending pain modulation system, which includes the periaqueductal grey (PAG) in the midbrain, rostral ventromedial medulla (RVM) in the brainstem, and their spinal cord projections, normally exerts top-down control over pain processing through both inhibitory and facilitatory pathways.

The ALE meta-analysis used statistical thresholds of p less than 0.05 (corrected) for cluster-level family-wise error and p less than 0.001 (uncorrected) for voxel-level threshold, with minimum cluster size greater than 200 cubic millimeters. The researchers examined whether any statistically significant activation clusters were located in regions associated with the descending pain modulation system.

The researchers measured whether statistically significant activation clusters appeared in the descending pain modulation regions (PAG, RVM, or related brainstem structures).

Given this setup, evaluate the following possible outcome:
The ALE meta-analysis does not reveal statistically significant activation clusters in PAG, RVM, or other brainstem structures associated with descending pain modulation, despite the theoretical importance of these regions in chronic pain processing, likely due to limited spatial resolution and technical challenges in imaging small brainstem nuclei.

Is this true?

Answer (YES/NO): YES